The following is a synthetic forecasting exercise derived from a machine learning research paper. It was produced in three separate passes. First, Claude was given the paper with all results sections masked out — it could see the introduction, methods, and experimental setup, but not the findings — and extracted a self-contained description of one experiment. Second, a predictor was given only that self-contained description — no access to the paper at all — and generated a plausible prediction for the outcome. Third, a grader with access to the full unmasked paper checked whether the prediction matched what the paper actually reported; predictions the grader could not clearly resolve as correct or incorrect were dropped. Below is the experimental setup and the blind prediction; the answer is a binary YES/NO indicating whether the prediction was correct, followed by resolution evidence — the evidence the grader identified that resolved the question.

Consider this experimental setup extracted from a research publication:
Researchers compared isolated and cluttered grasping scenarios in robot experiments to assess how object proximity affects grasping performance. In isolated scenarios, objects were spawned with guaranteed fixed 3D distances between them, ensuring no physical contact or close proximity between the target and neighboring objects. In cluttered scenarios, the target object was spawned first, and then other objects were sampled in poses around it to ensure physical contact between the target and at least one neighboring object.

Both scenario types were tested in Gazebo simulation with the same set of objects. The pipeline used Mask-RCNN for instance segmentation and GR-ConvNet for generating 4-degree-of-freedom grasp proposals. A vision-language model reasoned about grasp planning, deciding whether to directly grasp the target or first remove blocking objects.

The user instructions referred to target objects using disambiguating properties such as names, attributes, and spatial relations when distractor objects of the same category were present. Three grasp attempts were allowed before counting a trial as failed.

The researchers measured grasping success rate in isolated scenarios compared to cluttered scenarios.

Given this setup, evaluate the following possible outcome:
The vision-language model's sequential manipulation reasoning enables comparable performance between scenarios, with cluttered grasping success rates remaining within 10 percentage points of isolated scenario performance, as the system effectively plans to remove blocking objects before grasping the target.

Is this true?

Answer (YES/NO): NO